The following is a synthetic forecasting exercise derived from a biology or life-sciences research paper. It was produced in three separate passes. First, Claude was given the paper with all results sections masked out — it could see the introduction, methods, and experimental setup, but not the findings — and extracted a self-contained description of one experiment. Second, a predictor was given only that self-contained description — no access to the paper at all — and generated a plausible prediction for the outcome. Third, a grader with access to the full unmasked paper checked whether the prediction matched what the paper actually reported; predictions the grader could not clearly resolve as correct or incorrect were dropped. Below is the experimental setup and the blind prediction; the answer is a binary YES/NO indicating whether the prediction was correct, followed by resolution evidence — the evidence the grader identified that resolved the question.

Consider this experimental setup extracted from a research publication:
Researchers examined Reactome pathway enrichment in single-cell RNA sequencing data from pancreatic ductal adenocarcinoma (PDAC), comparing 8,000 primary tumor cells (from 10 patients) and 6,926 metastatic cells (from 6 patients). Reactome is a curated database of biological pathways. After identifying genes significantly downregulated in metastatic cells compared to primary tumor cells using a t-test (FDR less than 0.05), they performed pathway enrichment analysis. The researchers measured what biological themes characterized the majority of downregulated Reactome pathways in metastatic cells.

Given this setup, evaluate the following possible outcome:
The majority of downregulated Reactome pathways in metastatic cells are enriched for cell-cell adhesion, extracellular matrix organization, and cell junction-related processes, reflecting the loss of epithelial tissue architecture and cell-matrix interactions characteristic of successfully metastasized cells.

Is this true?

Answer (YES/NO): YES